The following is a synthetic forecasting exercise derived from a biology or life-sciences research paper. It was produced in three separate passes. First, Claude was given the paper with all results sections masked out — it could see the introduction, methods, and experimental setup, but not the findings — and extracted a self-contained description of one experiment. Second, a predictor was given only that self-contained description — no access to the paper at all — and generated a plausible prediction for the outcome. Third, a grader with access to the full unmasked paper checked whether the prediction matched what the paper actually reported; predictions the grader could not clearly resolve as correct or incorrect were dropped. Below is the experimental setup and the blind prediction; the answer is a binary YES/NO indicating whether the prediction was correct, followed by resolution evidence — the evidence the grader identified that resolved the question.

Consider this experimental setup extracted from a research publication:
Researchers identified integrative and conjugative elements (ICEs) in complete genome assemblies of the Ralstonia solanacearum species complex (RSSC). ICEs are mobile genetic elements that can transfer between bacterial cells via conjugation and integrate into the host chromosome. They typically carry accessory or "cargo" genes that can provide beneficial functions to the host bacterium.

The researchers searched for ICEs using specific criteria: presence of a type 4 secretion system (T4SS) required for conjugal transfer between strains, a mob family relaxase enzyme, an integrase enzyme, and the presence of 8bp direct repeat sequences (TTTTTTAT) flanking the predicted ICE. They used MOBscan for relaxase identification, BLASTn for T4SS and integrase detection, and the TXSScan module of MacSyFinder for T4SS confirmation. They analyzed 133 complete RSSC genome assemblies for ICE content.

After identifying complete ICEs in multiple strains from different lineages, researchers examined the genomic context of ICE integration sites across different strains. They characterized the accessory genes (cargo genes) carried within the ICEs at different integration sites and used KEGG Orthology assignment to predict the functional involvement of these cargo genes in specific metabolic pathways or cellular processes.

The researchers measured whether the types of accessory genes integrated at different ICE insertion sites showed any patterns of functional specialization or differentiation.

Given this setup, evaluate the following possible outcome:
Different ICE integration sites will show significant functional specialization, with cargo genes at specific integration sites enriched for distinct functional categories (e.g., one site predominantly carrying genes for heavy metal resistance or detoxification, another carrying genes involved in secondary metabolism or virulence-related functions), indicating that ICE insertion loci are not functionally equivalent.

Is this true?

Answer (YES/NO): YES